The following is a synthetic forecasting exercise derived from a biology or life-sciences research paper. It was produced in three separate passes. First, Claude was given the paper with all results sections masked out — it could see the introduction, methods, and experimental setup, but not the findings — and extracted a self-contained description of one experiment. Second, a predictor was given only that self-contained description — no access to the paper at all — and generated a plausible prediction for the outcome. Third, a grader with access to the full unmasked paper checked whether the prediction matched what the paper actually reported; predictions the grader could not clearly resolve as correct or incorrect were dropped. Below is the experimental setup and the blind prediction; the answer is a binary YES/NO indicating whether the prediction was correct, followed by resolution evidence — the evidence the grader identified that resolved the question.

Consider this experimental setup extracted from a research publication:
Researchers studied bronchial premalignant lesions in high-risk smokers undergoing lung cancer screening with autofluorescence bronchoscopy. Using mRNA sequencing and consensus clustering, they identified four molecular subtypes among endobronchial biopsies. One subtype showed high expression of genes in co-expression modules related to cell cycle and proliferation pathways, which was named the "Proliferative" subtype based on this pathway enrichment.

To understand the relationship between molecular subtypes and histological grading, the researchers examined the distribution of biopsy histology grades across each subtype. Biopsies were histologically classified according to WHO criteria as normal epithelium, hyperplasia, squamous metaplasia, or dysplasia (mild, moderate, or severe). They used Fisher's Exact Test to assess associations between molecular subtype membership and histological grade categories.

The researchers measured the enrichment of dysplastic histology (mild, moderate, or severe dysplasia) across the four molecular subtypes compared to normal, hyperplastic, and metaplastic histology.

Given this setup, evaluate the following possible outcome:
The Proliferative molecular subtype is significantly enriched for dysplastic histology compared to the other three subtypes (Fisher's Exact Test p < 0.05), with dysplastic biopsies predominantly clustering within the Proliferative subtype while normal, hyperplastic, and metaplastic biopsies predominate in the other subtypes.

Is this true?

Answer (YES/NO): NO